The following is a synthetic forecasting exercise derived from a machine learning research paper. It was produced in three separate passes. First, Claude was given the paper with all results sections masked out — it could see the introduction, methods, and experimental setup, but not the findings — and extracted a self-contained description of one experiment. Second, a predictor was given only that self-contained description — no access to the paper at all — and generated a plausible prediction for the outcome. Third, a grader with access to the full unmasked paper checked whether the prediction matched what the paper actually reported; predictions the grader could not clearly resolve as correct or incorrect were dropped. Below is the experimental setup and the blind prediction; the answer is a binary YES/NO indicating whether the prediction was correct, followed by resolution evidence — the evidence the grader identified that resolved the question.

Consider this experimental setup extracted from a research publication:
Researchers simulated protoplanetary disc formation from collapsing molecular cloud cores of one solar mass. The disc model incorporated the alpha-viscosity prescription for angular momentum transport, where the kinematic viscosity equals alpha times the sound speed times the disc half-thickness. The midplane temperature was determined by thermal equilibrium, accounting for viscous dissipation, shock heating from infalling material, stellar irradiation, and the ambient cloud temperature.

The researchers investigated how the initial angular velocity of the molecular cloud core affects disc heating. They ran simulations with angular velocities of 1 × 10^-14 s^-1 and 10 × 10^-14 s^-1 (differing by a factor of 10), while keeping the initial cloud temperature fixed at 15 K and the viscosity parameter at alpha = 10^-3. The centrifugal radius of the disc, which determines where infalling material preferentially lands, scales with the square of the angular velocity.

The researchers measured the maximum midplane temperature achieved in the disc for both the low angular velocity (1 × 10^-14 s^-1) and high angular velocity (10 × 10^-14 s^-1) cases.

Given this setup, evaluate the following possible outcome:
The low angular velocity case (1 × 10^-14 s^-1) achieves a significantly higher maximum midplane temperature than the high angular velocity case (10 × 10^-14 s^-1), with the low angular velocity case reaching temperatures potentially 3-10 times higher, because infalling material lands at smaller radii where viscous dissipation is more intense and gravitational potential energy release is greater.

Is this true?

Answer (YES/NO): NO